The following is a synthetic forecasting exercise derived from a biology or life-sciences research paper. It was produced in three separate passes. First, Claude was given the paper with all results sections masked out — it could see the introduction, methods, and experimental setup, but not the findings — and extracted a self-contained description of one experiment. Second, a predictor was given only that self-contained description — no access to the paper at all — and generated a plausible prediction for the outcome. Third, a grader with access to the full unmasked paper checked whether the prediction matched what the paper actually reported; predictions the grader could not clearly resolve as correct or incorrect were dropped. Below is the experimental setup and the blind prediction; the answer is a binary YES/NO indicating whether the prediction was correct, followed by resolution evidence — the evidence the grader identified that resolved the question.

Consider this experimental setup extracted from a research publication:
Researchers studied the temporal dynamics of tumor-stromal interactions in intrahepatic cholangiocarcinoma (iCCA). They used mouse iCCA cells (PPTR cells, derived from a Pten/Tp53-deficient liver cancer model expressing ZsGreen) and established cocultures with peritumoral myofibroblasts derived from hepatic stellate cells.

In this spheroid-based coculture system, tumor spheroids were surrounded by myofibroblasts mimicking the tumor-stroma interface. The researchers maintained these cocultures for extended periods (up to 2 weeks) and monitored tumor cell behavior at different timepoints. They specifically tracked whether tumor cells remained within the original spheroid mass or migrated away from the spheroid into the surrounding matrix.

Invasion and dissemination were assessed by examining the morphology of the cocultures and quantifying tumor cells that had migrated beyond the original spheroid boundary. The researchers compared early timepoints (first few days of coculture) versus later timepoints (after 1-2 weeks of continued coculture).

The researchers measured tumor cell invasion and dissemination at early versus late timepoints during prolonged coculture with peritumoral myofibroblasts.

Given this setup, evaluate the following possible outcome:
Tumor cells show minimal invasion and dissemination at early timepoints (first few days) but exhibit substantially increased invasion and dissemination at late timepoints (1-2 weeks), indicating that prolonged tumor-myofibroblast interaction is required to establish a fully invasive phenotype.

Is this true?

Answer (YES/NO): YES